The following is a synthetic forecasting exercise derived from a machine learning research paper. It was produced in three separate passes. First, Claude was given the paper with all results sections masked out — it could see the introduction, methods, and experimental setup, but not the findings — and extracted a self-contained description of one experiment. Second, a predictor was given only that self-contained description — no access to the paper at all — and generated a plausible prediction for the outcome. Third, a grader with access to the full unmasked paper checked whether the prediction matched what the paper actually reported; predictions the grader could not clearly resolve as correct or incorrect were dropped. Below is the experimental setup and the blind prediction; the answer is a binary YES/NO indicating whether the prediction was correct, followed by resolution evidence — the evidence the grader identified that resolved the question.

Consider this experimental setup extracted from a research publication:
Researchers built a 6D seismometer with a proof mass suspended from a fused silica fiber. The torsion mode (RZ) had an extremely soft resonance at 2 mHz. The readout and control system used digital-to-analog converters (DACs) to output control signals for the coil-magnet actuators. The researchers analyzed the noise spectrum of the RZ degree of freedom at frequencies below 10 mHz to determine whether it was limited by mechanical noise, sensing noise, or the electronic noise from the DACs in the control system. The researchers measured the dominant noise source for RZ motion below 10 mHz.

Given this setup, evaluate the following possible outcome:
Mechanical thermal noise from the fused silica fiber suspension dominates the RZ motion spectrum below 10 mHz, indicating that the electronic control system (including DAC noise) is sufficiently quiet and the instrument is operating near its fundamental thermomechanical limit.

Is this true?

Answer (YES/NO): NO